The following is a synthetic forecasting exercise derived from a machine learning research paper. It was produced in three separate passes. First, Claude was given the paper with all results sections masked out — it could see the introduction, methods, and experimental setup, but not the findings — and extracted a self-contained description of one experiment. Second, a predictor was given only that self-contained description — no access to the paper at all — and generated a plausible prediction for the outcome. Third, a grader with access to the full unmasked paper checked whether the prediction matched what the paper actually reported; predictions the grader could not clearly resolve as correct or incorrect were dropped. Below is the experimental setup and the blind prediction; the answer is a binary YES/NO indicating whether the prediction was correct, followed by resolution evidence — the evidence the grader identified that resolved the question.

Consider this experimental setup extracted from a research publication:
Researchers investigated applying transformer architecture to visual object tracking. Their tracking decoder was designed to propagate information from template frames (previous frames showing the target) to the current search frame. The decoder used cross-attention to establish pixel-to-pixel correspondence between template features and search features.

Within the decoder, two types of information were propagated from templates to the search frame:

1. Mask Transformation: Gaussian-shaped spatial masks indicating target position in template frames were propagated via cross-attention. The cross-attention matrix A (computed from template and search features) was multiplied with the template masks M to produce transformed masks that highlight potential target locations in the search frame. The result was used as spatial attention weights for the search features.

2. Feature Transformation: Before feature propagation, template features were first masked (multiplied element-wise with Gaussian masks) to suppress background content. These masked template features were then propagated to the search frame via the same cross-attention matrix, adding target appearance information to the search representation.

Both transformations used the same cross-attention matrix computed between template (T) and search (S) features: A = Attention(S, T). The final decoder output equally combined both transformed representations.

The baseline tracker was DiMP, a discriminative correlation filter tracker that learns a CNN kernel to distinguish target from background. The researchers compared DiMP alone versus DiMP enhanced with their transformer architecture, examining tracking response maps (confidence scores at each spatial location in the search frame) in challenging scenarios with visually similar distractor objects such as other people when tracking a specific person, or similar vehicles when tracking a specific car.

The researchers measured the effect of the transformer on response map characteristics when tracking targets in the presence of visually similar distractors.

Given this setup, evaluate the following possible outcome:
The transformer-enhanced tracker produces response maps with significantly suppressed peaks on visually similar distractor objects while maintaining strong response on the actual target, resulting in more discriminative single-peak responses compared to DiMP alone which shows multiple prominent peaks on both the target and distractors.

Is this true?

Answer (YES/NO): YES